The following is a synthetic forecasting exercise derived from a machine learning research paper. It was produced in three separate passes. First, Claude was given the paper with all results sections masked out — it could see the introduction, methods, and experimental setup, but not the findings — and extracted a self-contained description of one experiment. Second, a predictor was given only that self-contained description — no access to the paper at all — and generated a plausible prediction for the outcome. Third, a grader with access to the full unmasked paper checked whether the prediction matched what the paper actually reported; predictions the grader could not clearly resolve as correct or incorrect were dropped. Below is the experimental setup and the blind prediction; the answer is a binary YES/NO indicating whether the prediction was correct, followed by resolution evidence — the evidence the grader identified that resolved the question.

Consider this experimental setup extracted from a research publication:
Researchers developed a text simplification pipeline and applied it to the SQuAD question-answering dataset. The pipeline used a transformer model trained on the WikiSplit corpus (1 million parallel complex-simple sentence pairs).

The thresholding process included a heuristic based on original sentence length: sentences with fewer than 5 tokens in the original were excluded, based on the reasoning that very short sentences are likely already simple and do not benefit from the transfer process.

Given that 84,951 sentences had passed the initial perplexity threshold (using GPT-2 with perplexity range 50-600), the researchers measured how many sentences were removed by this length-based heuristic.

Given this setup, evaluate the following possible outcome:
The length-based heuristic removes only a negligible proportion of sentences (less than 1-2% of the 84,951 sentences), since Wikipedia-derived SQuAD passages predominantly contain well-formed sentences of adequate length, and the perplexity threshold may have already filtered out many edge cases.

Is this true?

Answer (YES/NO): NO